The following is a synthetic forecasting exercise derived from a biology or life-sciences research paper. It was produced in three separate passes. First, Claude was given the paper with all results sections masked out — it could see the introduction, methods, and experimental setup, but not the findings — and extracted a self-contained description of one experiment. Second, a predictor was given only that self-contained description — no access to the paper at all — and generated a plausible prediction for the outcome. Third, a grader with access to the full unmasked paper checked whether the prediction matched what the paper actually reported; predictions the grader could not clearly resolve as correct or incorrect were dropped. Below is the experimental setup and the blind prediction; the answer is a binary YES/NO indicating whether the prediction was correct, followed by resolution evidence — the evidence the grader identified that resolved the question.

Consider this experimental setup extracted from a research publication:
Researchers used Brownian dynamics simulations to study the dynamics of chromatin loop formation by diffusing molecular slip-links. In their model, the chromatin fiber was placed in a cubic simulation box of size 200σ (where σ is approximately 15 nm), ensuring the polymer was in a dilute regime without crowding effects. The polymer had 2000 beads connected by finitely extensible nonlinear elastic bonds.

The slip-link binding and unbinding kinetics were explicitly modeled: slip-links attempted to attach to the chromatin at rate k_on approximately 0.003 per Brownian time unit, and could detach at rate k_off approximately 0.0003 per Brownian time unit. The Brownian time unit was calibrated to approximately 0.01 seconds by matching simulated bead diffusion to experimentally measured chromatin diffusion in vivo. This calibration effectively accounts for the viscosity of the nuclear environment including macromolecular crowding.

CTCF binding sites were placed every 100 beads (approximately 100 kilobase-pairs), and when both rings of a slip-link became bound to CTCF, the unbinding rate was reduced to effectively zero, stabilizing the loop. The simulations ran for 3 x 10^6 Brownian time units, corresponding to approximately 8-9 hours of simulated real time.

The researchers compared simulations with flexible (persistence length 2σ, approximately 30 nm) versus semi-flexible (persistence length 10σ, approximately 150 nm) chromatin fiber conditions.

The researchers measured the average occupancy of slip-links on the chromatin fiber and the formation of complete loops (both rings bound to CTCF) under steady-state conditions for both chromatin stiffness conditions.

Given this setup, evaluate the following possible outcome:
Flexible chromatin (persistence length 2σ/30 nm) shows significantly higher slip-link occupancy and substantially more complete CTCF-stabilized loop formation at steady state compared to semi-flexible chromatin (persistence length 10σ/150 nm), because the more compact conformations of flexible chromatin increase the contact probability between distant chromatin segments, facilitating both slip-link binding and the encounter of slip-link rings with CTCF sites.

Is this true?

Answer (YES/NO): NO